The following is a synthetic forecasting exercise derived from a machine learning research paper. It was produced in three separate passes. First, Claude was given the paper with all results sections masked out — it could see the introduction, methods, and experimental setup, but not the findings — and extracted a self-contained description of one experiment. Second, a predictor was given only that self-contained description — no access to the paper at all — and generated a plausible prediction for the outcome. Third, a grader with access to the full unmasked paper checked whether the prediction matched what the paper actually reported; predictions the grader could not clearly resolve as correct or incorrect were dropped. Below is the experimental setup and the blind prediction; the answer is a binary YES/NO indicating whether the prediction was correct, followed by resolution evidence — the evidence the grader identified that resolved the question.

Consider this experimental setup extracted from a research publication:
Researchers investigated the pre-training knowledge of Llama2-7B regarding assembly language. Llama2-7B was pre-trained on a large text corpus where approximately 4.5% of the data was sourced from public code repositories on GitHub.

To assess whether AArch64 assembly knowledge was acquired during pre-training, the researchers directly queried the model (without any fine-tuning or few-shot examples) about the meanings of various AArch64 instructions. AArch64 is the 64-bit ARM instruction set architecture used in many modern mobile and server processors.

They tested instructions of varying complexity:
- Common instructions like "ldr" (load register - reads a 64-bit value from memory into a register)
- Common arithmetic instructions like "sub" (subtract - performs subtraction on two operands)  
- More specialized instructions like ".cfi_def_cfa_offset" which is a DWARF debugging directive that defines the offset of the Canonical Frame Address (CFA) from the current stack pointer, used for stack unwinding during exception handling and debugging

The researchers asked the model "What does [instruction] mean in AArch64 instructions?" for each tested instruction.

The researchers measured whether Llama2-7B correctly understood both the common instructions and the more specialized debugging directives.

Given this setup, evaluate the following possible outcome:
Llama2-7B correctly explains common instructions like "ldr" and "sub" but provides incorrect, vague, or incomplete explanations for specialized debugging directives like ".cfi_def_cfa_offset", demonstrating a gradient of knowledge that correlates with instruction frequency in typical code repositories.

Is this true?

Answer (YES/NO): YES